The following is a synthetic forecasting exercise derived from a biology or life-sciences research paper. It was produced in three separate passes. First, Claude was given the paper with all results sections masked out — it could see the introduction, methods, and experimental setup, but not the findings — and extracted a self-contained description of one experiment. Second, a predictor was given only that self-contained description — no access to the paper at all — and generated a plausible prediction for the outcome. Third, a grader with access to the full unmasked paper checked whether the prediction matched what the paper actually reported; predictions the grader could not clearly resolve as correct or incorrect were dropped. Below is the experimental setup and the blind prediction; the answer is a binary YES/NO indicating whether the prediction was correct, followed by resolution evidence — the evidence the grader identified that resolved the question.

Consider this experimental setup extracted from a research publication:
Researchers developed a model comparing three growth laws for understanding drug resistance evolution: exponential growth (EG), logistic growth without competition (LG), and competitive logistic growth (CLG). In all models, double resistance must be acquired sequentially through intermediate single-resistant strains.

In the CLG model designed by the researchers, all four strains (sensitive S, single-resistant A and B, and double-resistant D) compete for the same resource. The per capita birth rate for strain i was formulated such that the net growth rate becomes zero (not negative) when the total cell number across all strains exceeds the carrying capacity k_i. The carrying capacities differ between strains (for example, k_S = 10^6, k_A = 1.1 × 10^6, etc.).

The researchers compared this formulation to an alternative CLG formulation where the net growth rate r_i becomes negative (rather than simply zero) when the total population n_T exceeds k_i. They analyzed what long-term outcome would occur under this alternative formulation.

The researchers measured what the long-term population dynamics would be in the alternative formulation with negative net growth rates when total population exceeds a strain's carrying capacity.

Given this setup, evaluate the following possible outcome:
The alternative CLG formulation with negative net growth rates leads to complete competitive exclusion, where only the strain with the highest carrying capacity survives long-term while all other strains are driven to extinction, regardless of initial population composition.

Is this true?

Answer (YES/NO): YES